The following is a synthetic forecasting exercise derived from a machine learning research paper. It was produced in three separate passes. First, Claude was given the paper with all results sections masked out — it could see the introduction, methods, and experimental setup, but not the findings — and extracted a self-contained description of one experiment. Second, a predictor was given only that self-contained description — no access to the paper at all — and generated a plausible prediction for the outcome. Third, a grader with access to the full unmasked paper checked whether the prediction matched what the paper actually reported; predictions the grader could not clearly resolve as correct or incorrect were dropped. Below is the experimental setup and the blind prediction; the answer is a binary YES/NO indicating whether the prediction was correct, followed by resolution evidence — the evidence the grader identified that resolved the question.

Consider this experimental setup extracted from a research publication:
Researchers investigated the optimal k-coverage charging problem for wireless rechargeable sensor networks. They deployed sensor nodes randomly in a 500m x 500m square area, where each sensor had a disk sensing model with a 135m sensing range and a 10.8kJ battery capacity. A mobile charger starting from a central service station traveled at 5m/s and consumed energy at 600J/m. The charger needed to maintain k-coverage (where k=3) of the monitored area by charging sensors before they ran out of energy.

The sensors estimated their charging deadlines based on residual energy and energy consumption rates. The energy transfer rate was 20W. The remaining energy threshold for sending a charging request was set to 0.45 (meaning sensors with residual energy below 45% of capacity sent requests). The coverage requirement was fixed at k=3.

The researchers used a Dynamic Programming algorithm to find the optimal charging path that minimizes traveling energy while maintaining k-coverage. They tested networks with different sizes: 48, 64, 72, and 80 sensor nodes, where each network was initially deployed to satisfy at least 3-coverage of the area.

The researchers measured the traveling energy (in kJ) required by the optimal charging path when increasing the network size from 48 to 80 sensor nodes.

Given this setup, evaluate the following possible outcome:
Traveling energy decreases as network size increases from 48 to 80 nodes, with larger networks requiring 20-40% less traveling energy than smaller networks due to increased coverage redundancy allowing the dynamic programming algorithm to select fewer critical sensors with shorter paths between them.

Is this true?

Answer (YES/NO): NO